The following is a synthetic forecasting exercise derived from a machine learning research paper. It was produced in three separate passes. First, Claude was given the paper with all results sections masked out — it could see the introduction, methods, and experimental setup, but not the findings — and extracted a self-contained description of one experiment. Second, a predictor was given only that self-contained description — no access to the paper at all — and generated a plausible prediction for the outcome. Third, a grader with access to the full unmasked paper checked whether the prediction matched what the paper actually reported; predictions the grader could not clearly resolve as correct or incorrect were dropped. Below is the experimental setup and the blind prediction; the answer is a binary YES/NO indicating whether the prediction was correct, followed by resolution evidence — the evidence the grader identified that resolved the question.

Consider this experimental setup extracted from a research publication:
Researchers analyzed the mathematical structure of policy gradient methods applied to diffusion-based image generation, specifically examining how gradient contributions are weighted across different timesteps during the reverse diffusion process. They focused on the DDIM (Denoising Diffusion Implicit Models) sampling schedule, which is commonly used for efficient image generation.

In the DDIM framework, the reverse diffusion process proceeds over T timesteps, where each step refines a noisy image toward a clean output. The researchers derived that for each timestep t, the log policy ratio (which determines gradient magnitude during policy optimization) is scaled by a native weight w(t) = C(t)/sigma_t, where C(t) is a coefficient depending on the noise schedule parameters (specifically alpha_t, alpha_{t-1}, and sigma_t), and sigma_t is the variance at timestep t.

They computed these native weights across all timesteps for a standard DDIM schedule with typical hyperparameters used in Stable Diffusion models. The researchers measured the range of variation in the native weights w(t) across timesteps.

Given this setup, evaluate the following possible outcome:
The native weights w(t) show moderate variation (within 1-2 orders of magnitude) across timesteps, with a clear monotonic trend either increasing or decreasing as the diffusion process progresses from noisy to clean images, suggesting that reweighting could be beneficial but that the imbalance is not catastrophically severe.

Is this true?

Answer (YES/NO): NO